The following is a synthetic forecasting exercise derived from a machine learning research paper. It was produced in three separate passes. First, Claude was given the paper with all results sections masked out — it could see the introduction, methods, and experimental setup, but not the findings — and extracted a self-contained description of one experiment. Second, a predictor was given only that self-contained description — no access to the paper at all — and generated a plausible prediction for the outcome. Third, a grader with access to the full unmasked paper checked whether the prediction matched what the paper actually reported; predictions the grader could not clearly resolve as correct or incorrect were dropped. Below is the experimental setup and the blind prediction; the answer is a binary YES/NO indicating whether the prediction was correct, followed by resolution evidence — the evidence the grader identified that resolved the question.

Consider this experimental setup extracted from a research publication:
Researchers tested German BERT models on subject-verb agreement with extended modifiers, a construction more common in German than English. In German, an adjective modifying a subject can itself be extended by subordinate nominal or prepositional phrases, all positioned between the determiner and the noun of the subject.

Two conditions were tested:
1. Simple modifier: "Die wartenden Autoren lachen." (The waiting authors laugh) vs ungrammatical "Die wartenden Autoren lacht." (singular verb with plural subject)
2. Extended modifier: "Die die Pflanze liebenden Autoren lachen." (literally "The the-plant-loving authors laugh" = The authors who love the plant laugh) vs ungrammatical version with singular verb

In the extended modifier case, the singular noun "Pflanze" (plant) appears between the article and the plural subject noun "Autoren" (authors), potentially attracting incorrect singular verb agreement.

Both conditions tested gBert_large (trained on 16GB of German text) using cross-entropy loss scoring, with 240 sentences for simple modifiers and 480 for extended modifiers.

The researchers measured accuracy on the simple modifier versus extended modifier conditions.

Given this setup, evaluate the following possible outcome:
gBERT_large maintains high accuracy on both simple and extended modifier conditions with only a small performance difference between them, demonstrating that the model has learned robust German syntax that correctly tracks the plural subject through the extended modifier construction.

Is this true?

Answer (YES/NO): YES